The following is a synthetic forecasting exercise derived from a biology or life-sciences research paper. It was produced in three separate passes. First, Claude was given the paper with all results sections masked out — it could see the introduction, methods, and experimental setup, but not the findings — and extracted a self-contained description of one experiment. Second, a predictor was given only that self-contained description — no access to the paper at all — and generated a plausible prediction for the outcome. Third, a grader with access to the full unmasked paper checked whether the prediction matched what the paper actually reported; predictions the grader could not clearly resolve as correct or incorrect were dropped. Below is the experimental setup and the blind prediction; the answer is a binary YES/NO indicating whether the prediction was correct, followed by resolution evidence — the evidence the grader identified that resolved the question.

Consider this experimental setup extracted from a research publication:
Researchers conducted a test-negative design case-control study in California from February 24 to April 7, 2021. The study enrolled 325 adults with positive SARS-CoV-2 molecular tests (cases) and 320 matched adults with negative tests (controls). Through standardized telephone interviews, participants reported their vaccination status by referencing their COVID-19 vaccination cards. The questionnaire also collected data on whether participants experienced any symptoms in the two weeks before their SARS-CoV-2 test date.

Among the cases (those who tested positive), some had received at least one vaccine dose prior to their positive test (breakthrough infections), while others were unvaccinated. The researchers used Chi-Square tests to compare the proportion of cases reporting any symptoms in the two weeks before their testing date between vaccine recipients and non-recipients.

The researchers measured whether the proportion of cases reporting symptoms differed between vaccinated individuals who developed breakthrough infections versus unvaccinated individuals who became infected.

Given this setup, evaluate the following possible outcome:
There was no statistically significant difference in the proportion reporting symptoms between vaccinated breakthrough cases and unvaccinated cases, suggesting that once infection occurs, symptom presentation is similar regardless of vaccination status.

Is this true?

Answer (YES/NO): YES